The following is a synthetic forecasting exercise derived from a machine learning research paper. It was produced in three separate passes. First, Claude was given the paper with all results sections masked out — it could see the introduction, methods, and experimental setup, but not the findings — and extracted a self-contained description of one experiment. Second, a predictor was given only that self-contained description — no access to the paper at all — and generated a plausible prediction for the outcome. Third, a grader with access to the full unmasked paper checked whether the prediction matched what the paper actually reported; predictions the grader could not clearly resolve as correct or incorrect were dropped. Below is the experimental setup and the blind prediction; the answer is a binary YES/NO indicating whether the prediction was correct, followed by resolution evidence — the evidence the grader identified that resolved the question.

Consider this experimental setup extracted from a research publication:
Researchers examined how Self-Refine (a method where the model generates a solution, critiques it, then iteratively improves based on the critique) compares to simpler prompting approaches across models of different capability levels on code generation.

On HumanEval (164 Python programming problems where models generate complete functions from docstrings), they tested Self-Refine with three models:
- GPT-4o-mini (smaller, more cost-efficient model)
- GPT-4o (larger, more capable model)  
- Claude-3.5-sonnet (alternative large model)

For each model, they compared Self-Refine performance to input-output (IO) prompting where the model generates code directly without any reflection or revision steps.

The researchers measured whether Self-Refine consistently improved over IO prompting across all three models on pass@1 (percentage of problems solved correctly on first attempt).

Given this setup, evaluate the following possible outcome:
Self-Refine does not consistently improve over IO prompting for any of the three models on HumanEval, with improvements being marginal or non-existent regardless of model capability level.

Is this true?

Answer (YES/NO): YES